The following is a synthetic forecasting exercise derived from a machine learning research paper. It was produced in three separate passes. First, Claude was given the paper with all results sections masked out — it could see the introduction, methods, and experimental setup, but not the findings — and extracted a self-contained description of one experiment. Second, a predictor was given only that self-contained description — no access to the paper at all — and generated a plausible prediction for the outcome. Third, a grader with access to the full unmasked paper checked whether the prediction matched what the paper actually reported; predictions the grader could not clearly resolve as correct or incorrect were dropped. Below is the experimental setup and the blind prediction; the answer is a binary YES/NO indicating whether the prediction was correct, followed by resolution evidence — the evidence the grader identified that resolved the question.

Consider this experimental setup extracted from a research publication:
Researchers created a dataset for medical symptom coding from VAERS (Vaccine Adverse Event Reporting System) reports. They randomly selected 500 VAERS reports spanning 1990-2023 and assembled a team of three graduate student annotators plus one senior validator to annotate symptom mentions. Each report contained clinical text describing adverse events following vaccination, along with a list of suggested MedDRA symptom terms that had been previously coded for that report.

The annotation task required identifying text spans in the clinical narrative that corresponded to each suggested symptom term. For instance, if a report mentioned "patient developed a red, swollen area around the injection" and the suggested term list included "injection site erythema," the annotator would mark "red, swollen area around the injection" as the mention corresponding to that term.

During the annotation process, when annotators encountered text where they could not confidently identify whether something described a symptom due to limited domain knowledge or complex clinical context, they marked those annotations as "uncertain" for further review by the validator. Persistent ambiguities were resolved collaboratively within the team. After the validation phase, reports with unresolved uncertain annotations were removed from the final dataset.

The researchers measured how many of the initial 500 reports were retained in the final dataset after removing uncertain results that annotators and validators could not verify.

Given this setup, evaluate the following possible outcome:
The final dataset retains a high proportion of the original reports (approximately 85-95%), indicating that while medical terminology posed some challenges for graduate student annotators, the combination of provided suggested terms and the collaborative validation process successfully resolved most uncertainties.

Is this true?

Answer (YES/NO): NO